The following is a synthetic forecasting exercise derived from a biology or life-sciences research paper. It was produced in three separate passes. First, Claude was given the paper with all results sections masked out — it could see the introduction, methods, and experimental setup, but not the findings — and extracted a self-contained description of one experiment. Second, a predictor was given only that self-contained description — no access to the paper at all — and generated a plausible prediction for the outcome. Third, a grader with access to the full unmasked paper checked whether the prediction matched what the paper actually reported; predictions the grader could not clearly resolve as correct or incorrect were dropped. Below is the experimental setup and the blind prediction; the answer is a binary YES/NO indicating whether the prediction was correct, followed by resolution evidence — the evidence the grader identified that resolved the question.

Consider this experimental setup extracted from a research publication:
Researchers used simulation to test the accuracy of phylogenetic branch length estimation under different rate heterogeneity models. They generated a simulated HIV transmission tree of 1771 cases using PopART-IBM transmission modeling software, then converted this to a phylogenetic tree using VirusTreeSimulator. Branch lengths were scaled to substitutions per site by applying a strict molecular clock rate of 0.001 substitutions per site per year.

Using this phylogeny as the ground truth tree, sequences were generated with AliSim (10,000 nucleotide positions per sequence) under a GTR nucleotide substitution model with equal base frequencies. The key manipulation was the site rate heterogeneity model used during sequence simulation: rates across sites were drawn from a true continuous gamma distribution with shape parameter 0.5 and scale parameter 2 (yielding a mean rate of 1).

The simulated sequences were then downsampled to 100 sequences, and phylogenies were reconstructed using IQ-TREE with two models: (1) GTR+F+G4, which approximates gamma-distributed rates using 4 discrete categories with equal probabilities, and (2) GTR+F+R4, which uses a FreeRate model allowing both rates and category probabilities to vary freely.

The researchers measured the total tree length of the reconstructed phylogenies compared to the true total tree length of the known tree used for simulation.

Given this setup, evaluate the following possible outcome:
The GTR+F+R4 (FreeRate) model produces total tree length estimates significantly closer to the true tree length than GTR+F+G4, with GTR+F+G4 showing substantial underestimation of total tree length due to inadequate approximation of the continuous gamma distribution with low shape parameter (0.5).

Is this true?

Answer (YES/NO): NO